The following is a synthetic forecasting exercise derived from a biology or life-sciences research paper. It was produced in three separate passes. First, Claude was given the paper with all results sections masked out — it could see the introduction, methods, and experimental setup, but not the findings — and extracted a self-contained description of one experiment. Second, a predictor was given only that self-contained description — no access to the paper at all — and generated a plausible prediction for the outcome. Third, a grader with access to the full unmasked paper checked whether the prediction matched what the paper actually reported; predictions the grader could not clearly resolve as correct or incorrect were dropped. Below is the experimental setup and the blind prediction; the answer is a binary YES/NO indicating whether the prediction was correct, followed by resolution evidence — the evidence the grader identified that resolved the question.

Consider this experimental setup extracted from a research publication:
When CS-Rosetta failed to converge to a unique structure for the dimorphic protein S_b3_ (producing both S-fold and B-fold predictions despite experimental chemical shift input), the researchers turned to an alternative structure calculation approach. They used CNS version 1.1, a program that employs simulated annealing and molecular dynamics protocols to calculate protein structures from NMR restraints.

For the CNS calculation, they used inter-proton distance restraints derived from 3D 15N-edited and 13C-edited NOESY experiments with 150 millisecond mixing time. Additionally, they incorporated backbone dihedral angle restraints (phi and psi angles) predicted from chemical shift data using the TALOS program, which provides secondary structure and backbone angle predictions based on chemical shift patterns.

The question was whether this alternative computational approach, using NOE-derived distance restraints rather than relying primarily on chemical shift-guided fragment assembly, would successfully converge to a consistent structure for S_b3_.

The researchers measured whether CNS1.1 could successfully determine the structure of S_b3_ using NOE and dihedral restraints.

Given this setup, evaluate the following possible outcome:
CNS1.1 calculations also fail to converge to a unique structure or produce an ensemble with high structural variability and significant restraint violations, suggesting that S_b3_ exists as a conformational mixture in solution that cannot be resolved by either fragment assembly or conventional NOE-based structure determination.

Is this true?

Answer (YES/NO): NO